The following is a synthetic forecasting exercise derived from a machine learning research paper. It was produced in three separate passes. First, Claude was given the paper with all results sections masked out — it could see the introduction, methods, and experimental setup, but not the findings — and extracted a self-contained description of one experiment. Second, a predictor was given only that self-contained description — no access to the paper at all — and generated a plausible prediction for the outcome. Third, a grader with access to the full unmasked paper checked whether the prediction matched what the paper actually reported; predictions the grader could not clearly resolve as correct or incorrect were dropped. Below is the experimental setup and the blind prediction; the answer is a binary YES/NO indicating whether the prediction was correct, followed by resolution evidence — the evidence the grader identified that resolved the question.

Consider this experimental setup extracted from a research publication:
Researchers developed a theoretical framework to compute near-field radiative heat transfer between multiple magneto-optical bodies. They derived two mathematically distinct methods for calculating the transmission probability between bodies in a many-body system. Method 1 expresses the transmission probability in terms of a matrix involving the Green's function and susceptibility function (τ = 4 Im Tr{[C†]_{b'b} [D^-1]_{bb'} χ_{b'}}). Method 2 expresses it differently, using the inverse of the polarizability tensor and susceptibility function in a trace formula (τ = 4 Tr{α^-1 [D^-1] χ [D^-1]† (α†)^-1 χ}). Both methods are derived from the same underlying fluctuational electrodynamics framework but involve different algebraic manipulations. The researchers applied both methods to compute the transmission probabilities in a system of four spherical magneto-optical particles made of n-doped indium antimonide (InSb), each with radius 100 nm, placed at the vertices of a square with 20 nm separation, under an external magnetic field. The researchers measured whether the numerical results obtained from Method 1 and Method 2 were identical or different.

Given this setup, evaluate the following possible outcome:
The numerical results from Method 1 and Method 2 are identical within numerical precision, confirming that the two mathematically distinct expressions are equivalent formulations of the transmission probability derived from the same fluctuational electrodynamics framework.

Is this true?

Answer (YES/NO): YES